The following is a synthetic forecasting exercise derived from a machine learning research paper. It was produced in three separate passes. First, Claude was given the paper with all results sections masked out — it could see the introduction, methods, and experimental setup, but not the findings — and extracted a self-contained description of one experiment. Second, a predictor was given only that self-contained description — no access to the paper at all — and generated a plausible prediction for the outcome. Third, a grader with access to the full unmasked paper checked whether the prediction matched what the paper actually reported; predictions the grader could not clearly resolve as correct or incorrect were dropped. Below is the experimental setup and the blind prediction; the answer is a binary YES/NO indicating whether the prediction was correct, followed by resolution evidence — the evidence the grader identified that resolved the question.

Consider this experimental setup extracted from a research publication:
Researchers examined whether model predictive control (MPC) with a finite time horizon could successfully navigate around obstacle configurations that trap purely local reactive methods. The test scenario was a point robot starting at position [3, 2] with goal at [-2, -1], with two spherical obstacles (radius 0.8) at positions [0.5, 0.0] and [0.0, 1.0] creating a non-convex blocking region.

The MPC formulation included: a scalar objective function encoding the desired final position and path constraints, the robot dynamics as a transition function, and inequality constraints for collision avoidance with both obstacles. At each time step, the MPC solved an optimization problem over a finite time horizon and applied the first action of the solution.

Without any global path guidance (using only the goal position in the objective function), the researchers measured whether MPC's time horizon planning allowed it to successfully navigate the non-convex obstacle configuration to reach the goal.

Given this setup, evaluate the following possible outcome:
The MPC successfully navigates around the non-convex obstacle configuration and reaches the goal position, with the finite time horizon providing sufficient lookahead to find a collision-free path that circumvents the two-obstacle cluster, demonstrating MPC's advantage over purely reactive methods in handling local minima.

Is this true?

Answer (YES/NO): YES